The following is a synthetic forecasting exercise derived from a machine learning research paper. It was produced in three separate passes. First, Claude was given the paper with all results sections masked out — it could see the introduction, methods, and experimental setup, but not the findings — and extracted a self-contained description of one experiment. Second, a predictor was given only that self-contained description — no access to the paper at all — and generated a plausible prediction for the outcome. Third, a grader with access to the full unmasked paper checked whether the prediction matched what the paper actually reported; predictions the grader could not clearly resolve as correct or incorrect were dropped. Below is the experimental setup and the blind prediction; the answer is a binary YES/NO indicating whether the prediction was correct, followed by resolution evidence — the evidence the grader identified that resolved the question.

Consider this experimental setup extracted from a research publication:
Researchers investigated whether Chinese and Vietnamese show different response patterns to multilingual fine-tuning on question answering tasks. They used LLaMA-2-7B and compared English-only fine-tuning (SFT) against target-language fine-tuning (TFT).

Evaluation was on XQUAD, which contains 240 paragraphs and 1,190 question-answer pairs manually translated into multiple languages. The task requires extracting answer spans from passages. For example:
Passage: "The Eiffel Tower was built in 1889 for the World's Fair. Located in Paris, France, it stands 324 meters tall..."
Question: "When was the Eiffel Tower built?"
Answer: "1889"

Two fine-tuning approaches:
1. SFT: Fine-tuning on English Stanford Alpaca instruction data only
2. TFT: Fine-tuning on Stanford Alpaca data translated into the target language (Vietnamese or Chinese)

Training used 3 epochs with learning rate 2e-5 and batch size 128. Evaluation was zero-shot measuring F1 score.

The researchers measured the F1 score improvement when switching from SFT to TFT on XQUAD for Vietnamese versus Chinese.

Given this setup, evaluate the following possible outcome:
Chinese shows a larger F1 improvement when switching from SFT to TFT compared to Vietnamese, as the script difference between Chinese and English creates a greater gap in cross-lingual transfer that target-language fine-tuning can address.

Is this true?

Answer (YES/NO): YES